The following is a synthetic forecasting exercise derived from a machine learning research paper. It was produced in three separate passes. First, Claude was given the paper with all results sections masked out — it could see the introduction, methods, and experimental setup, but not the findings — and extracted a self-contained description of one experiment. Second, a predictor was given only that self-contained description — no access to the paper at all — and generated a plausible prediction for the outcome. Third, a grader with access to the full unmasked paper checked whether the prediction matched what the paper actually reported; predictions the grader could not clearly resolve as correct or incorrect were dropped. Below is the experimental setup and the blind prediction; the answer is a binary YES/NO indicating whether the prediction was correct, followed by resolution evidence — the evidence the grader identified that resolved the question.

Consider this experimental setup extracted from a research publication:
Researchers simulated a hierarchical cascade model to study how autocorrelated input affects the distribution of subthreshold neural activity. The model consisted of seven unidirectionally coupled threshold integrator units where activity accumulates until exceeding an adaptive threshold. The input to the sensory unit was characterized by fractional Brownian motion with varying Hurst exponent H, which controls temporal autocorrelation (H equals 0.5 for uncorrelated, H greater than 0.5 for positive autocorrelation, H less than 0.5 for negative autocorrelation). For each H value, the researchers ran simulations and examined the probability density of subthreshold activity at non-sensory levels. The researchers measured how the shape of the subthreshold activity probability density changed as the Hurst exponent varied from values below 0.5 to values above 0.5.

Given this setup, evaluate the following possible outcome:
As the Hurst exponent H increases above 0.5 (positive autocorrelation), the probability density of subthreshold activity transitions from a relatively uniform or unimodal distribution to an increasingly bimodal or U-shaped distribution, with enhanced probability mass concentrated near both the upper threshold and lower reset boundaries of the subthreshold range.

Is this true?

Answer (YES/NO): NO